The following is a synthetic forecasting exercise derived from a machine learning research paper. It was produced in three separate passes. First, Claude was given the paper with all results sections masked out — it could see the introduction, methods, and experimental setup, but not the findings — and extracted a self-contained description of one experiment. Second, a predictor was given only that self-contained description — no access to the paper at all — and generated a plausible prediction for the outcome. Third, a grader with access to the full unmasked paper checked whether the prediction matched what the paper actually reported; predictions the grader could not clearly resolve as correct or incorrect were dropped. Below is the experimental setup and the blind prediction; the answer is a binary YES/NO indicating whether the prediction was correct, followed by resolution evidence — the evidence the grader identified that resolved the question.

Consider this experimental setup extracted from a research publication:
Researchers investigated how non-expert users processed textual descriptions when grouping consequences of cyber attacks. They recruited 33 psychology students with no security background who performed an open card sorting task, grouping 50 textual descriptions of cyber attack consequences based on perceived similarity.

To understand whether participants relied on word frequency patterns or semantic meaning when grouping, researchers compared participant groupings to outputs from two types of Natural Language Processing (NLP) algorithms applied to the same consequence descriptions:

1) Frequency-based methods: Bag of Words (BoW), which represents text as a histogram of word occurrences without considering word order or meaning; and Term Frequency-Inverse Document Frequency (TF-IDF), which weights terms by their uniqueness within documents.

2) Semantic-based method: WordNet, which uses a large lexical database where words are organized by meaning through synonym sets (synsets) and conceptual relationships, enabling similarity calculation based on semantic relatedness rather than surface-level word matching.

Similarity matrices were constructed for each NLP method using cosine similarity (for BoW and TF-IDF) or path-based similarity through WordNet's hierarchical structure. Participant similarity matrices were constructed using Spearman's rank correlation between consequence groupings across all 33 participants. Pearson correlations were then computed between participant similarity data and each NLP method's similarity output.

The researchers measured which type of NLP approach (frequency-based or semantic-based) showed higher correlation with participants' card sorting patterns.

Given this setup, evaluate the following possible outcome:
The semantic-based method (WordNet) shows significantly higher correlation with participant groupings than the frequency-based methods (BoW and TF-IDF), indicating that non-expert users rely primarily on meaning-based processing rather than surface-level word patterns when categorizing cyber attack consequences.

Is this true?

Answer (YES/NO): NO